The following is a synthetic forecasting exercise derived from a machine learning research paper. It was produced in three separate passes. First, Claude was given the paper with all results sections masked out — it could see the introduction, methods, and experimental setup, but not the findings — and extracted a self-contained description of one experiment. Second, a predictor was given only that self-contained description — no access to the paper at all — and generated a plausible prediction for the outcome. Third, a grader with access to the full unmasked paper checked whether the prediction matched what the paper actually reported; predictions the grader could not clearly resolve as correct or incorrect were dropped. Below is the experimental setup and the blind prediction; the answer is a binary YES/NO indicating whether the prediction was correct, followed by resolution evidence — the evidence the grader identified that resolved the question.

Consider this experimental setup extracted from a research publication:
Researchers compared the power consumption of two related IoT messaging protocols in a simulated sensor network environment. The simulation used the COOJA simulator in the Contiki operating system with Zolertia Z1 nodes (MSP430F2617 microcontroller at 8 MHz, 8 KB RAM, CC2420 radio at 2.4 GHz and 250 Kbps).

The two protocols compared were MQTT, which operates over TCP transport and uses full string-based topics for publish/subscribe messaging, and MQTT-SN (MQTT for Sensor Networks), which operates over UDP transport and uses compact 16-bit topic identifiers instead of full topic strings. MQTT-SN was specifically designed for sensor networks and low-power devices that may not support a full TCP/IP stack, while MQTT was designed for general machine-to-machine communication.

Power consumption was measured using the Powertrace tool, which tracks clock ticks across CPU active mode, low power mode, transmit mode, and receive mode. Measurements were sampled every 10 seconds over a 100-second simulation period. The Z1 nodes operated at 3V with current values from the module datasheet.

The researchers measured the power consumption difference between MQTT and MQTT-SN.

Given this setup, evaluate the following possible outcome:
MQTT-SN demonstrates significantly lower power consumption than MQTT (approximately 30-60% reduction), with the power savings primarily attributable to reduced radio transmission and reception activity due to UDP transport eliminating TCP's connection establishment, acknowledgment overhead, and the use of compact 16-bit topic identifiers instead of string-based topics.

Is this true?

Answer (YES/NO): NO